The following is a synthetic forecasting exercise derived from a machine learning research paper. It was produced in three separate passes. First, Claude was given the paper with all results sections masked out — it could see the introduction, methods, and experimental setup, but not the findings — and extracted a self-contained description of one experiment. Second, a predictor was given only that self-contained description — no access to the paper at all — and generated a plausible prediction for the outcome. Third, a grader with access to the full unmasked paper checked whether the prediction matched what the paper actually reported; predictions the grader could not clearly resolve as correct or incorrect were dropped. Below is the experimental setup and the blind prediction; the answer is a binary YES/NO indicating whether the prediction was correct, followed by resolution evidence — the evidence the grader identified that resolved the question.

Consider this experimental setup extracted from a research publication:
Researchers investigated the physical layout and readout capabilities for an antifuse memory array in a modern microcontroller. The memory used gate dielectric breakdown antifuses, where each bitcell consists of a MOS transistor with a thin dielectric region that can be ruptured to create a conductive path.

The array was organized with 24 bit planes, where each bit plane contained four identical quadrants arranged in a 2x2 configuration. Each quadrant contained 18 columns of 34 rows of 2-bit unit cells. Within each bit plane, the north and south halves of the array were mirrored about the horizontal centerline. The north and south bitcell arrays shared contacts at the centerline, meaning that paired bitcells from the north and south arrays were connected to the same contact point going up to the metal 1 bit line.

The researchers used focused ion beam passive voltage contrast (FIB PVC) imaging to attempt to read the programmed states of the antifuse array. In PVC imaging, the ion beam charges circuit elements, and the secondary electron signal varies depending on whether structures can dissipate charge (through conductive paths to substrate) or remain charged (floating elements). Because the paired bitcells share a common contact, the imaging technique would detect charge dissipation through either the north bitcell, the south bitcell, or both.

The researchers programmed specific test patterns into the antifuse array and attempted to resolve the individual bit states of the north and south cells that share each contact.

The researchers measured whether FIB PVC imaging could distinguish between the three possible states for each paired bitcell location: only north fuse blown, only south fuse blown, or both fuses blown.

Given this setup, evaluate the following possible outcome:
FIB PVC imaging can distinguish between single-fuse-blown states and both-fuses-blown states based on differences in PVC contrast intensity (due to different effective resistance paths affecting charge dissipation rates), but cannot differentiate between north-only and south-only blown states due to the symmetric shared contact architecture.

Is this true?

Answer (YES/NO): NO